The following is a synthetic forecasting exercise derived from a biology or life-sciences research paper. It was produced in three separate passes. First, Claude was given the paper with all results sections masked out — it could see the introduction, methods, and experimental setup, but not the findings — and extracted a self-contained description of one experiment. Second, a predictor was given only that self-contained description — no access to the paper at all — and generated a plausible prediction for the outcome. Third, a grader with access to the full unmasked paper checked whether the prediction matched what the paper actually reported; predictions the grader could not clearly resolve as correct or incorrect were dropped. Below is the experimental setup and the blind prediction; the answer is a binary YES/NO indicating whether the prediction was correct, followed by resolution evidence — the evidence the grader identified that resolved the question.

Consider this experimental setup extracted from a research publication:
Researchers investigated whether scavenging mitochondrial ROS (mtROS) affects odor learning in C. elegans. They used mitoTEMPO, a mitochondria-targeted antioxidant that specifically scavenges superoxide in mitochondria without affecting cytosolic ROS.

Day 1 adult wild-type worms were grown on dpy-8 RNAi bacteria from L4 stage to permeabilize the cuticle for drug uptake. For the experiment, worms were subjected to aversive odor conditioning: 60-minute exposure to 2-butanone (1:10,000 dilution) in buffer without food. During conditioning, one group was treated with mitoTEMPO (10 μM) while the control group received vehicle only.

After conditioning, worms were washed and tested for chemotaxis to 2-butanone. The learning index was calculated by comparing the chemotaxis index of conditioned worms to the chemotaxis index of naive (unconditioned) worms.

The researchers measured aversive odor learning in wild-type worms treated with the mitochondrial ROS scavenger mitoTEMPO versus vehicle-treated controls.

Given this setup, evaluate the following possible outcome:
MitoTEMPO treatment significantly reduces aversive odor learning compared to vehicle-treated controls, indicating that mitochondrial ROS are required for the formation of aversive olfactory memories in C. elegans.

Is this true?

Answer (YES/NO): YES